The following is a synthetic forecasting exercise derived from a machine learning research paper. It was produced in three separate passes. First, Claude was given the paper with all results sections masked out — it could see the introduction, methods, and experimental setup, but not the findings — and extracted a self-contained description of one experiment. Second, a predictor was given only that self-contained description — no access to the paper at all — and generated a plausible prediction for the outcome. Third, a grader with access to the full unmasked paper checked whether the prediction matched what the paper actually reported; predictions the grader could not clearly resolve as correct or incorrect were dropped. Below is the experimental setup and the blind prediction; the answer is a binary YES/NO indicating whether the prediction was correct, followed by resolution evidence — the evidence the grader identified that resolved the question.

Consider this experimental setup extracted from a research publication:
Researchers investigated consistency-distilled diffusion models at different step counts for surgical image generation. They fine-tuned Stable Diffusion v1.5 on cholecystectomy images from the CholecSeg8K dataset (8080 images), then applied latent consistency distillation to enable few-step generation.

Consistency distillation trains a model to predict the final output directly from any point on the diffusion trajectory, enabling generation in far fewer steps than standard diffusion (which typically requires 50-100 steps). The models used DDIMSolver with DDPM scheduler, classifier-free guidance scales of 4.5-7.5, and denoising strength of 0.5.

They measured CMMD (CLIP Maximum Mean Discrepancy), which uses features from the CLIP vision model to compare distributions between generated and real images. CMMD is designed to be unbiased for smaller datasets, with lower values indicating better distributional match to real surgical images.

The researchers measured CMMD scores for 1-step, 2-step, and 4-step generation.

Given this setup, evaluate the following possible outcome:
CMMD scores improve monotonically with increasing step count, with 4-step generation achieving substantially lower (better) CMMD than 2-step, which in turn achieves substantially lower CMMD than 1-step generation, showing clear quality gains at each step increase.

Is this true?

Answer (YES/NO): NO